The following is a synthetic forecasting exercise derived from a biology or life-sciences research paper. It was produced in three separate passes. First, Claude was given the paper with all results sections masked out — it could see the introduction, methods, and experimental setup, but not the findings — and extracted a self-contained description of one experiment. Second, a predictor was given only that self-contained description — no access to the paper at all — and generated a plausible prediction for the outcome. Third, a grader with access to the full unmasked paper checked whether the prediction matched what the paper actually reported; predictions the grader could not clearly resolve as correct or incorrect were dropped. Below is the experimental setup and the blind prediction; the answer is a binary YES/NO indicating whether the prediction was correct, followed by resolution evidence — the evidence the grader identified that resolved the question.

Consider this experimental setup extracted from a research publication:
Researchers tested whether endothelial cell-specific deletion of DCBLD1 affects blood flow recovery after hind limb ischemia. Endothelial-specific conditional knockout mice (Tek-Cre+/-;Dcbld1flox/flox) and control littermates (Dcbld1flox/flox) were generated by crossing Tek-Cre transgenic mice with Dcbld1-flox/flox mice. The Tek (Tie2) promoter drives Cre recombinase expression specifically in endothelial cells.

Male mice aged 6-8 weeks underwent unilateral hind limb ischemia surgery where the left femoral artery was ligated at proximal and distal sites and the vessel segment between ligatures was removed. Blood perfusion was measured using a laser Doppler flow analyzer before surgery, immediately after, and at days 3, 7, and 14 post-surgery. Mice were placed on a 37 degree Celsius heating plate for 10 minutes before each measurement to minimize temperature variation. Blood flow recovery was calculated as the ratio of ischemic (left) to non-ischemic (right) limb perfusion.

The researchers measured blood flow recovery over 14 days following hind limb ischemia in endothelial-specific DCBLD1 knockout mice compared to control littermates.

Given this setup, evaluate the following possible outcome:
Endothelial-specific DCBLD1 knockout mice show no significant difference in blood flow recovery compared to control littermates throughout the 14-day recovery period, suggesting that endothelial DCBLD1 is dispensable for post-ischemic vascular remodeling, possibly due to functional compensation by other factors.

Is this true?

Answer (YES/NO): NO